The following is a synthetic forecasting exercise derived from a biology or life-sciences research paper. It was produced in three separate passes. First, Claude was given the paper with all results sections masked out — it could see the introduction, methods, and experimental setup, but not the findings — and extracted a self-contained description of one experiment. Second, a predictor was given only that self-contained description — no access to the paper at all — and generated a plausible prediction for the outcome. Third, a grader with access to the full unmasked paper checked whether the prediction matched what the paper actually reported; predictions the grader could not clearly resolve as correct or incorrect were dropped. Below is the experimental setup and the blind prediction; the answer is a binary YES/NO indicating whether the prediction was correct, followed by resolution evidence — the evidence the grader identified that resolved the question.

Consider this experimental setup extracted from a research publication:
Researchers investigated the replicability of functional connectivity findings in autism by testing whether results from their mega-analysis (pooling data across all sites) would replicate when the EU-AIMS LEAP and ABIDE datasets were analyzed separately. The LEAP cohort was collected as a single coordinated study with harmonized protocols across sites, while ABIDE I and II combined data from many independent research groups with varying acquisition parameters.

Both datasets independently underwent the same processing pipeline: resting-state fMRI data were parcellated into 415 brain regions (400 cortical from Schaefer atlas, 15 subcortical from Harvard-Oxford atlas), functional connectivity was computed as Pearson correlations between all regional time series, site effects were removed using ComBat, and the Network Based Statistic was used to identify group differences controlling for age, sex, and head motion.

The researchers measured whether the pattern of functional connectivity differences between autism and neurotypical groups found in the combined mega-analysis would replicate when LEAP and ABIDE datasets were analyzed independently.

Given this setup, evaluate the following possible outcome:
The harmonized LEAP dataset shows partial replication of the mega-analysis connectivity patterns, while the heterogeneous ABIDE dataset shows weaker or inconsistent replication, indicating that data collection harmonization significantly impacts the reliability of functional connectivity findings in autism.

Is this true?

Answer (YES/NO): NO